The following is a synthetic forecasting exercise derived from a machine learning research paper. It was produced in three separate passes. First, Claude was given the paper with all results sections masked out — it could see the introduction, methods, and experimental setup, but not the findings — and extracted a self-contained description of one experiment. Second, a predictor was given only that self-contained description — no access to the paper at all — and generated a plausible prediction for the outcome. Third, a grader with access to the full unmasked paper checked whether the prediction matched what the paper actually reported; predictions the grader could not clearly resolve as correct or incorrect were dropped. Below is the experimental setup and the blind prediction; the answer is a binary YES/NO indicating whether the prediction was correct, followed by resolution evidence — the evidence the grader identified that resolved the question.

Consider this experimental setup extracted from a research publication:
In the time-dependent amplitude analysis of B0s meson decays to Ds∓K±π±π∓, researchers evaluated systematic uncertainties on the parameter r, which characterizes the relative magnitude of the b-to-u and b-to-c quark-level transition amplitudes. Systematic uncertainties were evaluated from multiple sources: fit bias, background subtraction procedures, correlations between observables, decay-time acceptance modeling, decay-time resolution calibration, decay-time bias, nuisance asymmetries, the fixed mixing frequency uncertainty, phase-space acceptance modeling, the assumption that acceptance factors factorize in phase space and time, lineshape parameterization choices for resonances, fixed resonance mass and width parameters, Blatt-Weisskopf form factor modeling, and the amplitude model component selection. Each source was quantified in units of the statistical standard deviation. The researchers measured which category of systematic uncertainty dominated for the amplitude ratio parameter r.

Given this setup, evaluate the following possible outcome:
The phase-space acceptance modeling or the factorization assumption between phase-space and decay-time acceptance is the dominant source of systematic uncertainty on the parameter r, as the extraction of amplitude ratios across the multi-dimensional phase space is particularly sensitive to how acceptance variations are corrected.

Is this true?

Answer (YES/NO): NO